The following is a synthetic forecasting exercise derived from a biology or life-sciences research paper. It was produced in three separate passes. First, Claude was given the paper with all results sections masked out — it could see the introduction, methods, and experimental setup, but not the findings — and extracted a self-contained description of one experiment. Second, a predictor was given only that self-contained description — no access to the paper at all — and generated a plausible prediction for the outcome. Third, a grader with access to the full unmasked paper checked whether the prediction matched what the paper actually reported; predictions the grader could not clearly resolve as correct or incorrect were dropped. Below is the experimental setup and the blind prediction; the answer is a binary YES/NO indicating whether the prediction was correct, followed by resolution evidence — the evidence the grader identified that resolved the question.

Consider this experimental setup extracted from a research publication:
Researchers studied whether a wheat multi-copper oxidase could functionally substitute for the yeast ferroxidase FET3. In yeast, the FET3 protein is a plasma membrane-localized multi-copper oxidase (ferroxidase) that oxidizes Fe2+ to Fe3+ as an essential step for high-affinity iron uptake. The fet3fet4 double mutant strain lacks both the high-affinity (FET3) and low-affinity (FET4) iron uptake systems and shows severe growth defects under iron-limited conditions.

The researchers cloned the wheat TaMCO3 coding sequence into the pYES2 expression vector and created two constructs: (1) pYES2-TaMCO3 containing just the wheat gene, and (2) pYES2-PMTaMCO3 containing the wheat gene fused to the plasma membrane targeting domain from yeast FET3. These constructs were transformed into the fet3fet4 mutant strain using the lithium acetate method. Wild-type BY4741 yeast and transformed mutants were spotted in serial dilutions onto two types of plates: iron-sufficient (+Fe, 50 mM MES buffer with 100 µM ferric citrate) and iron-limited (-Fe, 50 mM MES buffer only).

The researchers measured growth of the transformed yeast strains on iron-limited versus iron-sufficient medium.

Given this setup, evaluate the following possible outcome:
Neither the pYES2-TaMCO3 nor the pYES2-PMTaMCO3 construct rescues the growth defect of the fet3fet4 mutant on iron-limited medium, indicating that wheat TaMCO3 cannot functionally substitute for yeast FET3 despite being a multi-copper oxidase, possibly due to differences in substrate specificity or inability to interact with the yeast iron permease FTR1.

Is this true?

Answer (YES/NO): NO